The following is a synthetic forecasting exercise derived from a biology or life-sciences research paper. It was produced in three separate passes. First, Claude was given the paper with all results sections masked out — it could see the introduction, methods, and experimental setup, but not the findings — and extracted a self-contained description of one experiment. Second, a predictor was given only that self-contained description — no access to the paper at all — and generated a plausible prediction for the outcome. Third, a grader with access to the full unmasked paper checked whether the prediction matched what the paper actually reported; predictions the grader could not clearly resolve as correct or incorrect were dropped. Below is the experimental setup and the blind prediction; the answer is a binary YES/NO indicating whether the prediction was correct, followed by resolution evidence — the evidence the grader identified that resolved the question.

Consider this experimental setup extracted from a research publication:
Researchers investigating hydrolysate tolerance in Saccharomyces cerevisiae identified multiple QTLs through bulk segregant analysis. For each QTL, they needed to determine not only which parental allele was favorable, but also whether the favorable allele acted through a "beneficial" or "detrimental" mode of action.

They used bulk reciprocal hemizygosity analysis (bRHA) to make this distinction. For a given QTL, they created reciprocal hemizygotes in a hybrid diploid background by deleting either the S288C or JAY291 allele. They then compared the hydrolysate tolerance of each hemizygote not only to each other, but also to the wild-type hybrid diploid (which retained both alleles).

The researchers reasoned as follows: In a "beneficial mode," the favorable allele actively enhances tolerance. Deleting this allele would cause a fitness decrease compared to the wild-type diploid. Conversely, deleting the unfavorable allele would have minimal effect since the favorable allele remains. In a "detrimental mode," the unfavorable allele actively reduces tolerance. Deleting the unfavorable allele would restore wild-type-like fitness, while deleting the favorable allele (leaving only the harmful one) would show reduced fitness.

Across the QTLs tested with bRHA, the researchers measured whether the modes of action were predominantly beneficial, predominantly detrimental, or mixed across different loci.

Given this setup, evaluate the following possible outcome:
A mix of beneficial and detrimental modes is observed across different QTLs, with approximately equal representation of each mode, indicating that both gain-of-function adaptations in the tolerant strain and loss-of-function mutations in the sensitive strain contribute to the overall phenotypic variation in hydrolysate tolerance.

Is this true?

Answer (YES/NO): NO